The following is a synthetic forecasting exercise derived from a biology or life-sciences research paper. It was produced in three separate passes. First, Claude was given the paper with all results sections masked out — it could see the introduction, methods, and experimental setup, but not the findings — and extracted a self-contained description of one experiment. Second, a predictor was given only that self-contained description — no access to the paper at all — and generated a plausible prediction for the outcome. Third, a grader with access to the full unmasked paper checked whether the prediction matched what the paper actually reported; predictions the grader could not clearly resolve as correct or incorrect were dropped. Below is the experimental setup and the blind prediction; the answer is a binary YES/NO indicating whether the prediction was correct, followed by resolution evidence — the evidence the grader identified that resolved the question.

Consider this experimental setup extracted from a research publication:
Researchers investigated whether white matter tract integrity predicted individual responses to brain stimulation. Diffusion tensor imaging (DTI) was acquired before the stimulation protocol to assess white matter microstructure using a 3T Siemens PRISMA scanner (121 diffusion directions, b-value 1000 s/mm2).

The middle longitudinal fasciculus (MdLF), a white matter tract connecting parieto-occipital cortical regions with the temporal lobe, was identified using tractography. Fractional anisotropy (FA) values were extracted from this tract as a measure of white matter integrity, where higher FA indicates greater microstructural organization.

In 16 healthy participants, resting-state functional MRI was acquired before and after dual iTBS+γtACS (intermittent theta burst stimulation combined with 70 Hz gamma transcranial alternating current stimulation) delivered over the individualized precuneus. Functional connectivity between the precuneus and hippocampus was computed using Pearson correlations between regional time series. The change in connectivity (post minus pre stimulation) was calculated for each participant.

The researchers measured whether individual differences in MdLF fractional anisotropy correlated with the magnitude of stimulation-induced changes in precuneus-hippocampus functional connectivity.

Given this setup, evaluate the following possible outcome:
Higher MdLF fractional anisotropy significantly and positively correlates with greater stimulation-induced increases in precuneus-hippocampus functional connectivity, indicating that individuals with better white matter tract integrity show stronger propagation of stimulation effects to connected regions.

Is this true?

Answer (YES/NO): YES